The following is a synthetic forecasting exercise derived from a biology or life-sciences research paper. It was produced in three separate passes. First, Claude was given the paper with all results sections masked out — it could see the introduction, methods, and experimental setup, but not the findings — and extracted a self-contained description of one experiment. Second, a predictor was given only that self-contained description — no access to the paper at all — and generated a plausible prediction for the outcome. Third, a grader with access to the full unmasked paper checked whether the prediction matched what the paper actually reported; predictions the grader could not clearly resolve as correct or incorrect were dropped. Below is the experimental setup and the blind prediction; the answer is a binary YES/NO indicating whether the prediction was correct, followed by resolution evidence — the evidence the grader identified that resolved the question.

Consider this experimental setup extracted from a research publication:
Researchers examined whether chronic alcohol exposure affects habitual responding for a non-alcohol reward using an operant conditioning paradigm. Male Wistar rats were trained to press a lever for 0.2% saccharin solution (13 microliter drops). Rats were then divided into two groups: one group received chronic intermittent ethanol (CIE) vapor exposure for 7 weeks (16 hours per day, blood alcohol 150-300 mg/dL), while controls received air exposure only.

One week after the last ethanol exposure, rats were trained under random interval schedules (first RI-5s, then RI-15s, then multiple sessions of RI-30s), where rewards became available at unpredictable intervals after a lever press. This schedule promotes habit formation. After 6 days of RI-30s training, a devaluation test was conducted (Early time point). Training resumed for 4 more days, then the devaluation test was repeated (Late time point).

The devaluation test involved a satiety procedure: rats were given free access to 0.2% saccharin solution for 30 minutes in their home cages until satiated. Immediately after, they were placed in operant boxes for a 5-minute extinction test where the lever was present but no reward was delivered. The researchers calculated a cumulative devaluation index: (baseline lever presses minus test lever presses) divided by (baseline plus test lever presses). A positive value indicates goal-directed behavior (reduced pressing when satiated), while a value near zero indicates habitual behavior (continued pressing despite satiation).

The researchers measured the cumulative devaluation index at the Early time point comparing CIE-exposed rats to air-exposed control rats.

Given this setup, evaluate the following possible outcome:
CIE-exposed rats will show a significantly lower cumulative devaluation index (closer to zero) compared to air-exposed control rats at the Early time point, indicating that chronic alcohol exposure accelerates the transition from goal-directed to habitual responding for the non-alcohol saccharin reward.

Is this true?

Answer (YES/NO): YES